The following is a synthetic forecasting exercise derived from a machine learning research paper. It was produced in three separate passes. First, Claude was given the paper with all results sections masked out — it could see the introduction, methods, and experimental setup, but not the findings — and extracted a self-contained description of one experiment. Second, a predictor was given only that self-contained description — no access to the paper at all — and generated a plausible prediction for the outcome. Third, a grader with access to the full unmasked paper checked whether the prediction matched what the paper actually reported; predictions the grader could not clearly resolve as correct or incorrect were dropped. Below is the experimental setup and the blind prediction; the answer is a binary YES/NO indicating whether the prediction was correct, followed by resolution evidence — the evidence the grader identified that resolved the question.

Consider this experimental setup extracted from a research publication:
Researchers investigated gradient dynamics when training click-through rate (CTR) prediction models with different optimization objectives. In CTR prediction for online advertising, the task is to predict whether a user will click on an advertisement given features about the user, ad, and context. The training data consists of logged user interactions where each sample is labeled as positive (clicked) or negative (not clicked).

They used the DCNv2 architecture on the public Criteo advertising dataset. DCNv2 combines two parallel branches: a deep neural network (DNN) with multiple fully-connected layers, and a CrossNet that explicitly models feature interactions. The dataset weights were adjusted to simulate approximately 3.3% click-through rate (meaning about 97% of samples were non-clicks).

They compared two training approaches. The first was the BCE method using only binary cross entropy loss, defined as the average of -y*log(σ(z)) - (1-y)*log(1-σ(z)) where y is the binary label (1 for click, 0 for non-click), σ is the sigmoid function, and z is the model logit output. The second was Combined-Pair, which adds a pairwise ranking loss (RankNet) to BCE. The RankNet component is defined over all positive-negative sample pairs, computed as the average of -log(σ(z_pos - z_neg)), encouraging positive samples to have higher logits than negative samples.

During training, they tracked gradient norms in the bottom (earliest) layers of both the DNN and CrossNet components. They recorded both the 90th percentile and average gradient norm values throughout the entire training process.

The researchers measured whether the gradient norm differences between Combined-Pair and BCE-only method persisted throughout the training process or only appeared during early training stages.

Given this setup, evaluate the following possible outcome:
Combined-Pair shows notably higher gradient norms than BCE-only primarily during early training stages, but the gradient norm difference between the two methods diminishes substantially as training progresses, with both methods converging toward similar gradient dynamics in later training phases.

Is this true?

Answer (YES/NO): NO